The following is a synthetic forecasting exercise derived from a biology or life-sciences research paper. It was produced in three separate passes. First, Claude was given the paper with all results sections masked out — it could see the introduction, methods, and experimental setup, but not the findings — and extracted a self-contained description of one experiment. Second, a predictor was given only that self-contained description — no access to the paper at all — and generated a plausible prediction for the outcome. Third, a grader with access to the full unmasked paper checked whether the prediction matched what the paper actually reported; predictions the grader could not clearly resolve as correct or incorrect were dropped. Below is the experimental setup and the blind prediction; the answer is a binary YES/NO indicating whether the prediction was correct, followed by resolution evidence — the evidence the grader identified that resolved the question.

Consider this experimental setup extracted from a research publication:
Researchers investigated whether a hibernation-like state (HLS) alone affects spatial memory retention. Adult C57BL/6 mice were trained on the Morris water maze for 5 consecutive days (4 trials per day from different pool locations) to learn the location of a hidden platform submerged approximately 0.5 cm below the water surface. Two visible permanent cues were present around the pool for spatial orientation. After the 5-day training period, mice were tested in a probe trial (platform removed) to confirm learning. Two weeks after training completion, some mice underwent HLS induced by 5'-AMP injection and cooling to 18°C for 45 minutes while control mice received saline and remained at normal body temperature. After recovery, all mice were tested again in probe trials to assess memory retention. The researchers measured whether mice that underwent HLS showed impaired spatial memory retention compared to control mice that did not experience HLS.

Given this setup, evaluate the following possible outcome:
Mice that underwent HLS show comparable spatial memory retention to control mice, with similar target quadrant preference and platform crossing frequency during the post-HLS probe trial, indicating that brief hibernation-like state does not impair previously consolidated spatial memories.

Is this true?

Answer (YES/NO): NO